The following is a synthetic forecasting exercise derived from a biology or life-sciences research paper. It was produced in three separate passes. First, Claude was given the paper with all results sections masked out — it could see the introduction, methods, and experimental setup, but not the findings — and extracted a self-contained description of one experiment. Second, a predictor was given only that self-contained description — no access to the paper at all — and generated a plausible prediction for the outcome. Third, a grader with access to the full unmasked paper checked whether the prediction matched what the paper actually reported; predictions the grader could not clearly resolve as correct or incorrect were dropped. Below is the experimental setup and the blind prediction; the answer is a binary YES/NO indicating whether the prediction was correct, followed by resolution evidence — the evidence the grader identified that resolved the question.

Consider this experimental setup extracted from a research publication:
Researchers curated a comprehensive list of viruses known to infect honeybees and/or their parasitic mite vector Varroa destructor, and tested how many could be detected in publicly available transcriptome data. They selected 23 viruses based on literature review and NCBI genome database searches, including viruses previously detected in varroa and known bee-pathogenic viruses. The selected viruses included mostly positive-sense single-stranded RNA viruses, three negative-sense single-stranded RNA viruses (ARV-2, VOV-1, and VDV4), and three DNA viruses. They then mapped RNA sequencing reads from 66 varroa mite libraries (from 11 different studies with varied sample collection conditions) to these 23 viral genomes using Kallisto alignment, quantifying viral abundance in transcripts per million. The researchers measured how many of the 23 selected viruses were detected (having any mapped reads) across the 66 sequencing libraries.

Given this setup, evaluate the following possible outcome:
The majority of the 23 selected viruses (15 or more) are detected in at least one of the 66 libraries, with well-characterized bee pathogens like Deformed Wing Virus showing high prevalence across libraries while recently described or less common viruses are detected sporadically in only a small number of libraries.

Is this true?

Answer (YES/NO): YES